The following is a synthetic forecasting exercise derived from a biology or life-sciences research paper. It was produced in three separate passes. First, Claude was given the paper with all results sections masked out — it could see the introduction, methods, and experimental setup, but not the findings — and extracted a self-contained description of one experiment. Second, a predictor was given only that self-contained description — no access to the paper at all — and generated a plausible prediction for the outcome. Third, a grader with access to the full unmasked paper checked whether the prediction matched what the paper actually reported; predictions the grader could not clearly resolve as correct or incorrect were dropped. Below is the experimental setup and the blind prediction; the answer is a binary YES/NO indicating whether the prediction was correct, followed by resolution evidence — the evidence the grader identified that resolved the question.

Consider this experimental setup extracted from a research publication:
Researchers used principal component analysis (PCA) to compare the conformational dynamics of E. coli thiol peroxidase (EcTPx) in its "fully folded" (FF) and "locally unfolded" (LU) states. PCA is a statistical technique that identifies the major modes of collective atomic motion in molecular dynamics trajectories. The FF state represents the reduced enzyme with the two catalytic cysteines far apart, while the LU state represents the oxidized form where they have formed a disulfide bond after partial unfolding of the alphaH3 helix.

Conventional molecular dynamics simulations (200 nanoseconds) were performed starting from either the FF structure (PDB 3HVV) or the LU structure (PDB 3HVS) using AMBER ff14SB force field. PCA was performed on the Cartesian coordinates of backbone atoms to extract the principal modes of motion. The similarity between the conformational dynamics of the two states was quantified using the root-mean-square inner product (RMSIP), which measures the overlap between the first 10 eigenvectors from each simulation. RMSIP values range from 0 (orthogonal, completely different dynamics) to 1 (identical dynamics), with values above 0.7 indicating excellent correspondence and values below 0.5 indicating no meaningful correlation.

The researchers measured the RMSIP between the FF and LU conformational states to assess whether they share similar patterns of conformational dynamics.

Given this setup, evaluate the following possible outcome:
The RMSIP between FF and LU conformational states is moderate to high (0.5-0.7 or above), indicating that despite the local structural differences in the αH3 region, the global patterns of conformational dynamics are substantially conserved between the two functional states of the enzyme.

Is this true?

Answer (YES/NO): NO